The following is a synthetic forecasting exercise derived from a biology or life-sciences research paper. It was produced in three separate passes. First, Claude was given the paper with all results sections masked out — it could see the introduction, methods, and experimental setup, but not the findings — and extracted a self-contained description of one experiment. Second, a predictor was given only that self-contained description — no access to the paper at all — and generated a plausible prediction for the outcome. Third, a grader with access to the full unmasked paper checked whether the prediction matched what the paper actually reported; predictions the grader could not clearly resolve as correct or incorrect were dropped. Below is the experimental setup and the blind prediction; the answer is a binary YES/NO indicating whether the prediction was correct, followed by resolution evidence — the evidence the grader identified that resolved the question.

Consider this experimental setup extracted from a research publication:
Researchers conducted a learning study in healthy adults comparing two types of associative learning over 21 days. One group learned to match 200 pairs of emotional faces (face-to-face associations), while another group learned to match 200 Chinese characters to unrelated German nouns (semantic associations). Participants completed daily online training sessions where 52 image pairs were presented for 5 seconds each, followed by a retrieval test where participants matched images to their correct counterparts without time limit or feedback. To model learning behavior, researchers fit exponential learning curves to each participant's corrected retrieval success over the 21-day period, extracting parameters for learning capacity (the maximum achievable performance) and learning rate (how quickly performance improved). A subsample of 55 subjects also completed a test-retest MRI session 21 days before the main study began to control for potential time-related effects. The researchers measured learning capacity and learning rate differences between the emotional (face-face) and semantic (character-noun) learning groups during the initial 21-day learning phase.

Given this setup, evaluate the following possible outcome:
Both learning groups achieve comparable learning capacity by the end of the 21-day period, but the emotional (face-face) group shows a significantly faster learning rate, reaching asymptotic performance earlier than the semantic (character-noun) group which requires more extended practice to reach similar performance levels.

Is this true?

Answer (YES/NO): NO